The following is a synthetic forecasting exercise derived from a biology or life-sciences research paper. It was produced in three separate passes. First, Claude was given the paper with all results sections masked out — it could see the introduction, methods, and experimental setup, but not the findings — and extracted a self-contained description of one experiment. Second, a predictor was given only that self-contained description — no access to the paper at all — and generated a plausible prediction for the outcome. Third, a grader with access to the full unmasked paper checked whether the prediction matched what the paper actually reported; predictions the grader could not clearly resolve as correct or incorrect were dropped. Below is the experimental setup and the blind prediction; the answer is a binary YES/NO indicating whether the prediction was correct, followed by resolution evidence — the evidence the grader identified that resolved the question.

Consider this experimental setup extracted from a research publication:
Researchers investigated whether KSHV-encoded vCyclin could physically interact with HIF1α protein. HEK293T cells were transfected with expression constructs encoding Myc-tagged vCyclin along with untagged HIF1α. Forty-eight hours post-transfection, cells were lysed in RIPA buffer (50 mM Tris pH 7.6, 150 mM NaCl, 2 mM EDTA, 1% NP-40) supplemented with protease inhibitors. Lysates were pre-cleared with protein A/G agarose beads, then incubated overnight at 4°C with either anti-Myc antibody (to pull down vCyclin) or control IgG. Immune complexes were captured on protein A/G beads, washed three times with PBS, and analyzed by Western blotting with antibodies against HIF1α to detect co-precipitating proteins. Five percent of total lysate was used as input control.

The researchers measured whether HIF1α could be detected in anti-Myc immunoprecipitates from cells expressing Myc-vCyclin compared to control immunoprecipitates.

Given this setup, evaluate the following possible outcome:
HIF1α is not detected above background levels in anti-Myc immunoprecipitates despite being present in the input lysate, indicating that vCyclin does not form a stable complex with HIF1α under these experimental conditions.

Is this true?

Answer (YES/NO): NO